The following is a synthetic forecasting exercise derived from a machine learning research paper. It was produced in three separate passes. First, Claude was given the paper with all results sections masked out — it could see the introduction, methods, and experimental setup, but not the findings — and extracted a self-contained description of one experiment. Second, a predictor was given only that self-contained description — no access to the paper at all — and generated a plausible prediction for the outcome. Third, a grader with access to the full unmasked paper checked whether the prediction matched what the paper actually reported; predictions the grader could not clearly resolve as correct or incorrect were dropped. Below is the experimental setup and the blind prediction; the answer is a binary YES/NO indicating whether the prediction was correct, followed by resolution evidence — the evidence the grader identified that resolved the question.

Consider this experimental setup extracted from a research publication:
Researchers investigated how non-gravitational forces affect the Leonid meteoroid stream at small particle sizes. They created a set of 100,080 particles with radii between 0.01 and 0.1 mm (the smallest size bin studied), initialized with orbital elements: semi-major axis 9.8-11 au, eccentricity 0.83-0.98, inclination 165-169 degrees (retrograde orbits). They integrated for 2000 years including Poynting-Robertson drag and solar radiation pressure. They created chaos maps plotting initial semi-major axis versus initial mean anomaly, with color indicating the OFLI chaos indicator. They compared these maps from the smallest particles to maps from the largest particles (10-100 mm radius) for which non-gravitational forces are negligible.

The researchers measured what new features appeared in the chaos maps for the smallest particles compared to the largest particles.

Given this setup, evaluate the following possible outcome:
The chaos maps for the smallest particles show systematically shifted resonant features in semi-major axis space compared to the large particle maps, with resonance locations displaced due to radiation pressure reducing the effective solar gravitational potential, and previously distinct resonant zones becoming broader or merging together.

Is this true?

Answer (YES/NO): NO